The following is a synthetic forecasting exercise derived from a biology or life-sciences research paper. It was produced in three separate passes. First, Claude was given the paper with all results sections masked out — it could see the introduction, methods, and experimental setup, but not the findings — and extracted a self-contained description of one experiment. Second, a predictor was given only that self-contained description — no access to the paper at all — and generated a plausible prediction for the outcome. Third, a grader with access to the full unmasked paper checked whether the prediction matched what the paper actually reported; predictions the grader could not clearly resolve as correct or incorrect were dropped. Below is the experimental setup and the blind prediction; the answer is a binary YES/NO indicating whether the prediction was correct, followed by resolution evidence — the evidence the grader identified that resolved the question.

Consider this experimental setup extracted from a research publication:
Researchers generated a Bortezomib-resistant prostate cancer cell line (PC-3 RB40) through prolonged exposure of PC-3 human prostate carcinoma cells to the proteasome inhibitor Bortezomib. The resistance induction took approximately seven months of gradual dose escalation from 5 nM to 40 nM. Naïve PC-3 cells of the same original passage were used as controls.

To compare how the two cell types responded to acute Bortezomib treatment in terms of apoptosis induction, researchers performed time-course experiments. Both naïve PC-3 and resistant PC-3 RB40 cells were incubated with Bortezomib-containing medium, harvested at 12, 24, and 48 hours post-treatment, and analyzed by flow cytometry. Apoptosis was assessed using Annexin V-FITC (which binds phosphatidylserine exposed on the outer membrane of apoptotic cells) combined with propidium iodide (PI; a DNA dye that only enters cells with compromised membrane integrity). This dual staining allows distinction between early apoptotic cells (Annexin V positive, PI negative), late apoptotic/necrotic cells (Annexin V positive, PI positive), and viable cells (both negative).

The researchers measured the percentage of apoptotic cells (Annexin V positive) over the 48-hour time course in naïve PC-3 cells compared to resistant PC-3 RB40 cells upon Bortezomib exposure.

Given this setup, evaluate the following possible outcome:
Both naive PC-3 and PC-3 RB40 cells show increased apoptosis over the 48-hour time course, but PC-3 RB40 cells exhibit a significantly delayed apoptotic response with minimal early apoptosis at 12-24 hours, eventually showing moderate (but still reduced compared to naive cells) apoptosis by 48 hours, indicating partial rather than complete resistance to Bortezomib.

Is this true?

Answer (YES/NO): NO